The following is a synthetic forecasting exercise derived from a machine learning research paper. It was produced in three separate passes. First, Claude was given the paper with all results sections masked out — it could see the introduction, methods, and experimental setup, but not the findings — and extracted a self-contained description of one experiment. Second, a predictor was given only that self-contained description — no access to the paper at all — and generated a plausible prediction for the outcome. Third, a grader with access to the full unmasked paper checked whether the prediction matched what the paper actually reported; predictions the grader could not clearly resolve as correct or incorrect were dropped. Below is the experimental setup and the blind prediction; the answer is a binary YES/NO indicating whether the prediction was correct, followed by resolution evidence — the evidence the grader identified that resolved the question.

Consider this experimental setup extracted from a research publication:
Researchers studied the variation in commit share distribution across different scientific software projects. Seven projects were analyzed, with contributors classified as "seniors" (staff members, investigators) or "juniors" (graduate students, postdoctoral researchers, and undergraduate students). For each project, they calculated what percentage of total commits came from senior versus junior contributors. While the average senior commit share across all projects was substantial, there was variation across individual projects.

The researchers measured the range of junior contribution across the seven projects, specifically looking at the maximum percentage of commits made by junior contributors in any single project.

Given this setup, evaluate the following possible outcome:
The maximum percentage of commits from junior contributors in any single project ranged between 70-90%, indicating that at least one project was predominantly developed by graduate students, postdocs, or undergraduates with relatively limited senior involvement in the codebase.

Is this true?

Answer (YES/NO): NO